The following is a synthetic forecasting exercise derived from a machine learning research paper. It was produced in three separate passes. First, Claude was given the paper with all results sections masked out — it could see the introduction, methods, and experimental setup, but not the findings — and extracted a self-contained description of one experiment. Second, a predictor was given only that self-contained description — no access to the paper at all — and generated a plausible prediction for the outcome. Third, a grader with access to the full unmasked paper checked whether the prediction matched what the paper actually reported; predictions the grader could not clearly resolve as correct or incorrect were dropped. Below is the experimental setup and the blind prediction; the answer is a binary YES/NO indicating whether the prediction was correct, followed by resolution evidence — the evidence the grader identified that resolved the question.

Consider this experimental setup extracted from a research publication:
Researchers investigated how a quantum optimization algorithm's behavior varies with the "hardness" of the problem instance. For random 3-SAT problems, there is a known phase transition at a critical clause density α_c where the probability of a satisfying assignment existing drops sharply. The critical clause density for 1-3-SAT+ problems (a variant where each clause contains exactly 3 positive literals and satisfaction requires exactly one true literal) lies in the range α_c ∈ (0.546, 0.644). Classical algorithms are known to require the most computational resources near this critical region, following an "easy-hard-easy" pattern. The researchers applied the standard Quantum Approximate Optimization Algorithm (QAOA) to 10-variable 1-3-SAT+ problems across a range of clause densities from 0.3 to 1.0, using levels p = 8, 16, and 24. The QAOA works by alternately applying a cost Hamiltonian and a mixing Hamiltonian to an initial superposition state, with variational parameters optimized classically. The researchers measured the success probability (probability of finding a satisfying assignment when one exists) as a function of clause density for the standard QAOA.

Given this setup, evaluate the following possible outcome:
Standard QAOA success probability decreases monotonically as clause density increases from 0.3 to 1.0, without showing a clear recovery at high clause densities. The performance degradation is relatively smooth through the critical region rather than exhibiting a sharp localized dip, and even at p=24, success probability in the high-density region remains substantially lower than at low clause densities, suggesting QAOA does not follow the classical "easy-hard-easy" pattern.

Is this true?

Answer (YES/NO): NO